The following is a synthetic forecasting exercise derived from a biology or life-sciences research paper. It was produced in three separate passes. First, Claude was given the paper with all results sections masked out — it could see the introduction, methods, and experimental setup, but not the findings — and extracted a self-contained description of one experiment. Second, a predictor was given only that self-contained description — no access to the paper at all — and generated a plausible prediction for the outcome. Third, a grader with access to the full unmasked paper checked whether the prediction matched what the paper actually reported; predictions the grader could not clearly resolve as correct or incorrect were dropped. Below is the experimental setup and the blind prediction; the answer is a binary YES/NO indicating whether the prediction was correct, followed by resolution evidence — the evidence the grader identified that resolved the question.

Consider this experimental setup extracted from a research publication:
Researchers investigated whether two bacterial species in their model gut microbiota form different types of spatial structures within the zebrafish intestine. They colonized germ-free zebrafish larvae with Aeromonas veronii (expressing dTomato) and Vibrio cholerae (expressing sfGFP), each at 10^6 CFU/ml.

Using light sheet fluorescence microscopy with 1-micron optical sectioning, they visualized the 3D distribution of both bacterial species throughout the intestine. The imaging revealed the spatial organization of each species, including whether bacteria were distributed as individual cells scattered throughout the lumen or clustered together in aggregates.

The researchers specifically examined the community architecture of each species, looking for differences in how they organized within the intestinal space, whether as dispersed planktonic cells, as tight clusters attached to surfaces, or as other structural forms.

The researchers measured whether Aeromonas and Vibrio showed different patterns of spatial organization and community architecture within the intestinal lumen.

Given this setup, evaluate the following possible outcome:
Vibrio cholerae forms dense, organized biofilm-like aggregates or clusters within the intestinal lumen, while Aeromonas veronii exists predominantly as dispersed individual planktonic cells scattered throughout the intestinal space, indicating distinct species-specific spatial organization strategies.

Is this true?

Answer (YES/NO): NO